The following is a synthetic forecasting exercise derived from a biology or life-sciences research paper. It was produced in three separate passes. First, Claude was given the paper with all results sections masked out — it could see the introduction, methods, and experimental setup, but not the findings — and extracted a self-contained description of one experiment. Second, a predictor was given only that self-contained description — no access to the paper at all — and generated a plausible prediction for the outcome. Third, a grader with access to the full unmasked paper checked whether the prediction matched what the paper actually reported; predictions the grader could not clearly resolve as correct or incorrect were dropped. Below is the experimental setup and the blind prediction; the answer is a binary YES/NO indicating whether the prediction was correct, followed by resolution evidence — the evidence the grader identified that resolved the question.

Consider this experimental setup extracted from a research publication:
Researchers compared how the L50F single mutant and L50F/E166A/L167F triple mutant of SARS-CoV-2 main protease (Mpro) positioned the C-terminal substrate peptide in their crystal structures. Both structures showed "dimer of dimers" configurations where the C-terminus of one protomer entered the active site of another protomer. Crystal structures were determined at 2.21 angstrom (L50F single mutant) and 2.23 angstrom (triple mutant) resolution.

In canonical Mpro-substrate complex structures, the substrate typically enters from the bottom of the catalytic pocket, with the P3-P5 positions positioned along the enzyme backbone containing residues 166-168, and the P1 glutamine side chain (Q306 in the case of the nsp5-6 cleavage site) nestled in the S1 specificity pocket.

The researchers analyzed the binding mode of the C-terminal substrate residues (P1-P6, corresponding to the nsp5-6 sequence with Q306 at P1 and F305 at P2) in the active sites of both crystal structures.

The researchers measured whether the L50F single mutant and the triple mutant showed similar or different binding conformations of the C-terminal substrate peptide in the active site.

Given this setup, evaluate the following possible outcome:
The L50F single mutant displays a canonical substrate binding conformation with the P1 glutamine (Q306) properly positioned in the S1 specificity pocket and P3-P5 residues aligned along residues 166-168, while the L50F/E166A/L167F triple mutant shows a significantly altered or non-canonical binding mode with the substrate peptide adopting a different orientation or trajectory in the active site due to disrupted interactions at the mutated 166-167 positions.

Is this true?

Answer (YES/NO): NO